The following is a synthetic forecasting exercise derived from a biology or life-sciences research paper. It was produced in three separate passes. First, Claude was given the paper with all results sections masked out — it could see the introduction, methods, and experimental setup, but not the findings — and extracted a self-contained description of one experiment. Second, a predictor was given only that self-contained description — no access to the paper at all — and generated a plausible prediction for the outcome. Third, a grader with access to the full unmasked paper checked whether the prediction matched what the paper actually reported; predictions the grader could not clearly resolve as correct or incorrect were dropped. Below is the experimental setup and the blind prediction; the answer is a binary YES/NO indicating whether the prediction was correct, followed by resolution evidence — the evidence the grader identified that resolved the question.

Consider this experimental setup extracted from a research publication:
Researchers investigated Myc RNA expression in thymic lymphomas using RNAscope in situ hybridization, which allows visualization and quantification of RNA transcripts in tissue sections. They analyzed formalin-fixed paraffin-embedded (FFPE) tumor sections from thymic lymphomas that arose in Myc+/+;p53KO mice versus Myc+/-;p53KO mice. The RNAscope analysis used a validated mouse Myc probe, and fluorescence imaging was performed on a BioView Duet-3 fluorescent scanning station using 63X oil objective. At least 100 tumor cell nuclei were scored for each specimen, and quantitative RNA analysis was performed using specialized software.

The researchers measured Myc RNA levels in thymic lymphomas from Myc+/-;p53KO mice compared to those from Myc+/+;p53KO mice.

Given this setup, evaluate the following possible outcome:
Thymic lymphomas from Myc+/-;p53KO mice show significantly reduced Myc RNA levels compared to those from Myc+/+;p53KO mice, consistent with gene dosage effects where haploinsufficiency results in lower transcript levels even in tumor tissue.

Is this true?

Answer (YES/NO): NO